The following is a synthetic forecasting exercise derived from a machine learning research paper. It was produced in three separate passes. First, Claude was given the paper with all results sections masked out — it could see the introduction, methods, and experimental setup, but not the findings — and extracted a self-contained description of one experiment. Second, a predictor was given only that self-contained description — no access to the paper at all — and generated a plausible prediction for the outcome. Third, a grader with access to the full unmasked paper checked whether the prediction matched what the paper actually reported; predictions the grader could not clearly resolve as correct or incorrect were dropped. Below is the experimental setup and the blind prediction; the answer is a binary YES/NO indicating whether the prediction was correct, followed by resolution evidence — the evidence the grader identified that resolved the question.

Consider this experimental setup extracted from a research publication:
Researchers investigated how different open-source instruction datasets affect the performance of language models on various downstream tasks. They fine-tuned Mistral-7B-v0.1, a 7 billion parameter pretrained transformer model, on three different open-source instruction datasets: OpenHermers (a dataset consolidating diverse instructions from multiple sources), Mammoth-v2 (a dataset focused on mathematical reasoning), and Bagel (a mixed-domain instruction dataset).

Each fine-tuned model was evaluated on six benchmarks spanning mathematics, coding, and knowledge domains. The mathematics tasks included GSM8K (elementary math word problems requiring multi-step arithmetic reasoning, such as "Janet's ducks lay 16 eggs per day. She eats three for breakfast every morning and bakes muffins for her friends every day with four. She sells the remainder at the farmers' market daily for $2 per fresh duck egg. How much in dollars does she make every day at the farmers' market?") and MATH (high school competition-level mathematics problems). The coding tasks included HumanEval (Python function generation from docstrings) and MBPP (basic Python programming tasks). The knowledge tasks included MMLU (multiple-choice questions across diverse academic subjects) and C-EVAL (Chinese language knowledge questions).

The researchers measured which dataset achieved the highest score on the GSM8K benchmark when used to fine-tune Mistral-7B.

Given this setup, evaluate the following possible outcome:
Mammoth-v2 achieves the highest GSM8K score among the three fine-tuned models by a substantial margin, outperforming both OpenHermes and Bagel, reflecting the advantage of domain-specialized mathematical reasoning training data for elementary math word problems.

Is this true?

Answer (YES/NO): NO